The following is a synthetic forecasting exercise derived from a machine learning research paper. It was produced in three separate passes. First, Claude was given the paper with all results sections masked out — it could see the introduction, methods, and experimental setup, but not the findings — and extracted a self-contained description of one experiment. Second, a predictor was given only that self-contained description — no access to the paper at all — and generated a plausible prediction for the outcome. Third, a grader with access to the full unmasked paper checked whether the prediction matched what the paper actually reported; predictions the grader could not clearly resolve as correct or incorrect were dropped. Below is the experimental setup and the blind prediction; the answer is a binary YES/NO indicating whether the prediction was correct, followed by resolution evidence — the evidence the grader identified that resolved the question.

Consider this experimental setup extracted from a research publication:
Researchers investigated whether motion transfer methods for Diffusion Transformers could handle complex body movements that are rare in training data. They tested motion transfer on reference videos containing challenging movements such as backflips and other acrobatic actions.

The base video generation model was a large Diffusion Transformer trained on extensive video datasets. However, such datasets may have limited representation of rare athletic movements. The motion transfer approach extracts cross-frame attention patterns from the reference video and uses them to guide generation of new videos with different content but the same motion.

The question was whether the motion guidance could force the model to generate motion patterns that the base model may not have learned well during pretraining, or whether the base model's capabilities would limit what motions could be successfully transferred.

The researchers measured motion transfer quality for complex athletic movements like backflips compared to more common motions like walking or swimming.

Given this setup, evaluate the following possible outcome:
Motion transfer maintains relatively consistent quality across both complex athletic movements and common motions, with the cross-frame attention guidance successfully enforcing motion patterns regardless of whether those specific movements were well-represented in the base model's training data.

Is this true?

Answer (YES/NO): NO